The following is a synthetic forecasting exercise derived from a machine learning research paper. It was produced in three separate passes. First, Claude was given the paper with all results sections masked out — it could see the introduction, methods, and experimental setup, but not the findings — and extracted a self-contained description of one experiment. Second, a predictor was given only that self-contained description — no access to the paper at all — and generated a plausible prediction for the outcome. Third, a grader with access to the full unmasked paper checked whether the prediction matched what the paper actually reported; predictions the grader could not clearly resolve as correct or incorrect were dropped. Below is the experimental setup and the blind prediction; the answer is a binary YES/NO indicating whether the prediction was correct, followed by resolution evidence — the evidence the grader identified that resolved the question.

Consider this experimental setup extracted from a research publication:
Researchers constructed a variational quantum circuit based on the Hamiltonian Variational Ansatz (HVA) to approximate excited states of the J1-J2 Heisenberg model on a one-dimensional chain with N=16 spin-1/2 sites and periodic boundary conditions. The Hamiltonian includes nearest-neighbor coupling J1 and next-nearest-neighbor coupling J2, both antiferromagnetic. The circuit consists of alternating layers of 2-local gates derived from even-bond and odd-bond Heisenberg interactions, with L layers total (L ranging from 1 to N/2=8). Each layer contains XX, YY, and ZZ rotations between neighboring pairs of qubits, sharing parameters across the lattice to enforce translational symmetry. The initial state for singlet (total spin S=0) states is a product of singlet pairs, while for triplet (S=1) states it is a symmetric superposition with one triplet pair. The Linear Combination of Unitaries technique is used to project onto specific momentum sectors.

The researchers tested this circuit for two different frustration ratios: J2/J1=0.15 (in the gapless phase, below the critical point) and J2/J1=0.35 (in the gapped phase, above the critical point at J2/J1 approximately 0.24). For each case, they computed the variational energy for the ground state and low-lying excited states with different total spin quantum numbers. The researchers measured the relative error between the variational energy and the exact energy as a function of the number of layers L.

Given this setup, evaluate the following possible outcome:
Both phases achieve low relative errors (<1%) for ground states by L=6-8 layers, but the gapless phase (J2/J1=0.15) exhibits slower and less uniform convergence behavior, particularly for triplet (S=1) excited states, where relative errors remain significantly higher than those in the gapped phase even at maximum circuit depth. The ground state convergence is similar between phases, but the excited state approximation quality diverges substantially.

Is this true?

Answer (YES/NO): NO